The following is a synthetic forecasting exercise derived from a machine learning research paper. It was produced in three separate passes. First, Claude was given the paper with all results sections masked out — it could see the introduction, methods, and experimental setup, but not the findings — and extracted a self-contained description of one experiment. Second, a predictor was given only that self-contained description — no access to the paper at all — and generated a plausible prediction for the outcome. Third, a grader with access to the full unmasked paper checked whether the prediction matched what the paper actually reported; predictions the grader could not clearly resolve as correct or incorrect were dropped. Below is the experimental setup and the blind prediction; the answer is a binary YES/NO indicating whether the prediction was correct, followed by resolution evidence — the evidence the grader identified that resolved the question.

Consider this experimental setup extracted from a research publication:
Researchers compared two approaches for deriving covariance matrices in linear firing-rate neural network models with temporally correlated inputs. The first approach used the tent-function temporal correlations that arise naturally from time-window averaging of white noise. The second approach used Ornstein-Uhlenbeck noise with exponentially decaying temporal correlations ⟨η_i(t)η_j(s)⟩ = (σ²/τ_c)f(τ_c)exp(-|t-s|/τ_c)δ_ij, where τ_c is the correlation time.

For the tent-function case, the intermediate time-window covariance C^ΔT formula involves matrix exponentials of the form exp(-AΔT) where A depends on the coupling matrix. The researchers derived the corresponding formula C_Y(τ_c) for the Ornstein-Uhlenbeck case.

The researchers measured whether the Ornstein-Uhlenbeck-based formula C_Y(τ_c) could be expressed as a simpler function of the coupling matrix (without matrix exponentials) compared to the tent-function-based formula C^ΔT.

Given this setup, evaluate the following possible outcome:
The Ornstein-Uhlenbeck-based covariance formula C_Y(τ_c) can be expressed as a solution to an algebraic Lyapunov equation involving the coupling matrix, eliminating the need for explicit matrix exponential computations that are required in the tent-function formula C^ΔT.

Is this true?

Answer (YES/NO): NO